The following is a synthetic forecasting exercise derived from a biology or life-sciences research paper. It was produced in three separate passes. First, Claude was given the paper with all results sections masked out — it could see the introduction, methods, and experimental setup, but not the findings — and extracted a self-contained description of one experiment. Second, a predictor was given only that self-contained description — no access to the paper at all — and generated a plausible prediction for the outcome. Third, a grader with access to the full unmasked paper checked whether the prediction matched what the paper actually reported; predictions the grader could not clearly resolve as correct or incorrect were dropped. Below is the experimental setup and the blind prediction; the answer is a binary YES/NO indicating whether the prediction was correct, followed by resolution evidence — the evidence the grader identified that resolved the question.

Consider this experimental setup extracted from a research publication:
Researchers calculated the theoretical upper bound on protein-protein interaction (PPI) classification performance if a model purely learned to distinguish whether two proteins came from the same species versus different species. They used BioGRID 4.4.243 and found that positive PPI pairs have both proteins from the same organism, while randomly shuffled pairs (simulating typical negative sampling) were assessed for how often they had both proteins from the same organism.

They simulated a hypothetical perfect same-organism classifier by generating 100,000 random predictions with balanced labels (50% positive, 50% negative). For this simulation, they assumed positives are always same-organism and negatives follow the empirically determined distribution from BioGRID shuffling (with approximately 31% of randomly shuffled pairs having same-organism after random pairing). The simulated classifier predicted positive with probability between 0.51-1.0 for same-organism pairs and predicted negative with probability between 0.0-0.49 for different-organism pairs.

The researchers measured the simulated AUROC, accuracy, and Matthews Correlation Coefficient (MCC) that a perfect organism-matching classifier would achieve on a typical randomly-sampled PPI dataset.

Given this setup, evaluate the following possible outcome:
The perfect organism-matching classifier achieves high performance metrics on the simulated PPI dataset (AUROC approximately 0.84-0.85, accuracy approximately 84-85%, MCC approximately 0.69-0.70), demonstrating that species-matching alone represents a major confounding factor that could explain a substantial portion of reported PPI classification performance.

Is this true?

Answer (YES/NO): NO